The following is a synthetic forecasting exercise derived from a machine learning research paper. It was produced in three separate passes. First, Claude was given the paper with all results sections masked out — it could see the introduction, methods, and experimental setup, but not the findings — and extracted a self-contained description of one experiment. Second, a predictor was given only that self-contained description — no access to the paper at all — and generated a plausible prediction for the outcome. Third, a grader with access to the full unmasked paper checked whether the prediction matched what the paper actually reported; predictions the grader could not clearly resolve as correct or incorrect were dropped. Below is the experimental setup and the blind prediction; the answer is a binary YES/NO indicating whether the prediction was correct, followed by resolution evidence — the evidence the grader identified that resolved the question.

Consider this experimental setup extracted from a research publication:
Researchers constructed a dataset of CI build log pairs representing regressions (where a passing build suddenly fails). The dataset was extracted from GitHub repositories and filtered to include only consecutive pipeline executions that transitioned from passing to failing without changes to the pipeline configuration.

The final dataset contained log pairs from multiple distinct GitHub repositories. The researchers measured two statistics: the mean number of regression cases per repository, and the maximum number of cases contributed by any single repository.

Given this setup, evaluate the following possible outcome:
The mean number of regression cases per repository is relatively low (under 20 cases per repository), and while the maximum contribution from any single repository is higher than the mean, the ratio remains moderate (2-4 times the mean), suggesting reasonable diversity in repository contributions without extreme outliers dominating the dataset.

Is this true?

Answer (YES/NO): NO